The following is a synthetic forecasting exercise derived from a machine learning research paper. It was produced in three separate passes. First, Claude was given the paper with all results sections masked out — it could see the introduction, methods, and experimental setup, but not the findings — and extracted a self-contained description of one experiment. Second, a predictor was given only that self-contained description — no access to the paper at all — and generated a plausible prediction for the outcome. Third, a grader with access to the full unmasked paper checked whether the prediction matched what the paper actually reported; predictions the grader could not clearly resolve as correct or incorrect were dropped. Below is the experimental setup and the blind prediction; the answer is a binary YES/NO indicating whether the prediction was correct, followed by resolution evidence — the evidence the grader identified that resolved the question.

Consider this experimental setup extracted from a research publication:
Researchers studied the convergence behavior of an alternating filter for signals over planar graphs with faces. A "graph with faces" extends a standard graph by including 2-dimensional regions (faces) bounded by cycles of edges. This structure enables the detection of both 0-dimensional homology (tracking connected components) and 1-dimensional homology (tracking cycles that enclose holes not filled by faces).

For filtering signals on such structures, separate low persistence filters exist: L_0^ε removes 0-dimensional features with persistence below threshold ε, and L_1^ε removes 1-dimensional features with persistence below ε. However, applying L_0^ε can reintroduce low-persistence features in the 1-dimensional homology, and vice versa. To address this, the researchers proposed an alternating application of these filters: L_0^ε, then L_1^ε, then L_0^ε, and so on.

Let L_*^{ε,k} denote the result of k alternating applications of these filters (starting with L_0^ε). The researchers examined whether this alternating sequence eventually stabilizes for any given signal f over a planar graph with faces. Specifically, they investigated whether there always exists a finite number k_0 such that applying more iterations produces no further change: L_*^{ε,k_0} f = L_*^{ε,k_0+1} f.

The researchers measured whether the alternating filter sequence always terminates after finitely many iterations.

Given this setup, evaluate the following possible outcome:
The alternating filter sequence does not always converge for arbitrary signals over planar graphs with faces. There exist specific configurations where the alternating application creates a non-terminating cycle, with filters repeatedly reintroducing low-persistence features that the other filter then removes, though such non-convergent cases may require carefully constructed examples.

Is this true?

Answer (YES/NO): NO